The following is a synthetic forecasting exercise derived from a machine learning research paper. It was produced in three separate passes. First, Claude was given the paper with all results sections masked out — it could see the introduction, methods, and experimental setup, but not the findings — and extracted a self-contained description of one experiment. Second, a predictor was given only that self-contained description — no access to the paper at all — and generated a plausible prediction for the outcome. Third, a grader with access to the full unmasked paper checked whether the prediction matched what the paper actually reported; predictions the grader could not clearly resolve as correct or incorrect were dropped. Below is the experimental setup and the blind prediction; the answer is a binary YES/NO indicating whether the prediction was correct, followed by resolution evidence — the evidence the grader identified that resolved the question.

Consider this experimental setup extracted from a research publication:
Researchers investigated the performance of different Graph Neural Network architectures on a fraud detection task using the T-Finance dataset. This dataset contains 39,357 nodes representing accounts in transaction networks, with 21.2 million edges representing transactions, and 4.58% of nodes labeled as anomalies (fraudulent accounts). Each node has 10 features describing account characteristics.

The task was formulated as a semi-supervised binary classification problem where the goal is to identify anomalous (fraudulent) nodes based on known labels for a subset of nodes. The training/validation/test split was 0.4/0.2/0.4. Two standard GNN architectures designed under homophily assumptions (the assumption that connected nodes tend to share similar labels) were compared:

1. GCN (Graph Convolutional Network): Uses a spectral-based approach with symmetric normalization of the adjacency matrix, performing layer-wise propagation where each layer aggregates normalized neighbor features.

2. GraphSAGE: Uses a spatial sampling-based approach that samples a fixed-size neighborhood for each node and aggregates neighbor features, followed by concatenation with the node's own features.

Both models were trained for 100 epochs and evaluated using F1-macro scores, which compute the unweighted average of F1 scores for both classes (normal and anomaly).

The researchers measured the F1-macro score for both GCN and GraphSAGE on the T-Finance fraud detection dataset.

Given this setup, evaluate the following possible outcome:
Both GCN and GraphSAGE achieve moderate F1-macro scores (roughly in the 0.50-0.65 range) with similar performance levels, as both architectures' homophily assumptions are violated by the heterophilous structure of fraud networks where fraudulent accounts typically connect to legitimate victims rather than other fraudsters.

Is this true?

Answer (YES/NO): NO